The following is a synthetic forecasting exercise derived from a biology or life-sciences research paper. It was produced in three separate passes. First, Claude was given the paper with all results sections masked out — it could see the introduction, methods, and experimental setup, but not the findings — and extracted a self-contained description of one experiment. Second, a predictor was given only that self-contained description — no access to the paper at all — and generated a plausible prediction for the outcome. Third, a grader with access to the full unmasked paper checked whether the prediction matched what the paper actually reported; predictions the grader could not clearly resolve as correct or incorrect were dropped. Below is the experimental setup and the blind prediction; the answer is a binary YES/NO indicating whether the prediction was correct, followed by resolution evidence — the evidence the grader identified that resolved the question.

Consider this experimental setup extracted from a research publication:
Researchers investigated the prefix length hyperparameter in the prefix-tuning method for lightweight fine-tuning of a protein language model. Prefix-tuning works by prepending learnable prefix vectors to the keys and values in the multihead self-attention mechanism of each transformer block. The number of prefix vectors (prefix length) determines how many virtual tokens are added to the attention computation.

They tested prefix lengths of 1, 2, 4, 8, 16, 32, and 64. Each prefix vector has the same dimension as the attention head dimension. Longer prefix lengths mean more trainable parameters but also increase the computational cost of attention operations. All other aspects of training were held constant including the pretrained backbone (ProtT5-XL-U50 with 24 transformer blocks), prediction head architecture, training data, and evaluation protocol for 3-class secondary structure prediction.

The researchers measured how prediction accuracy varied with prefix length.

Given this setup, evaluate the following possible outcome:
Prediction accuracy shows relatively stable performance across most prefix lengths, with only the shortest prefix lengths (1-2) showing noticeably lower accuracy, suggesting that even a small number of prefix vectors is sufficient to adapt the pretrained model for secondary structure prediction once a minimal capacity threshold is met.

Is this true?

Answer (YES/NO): NO